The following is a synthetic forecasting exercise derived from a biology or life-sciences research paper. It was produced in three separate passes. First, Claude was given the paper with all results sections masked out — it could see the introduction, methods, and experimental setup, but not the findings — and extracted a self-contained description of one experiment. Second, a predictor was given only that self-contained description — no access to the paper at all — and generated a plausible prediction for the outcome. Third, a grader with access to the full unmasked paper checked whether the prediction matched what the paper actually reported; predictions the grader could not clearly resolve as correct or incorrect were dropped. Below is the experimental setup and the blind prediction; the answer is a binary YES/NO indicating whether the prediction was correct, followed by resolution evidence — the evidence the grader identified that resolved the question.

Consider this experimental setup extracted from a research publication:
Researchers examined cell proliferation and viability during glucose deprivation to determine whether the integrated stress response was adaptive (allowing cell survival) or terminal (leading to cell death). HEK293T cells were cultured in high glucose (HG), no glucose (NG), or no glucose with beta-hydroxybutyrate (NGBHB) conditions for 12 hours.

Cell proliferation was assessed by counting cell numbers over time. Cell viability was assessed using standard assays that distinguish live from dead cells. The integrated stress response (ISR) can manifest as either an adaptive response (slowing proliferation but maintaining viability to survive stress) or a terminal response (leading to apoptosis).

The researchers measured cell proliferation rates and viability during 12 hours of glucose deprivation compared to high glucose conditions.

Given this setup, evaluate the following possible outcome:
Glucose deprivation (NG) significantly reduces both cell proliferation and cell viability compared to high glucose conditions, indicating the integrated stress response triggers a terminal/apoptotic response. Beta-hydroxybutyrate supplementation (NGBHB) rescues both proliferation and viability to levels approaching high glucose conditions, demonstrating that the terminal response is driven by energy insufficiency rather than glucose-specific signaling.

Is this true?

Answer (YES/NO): NO